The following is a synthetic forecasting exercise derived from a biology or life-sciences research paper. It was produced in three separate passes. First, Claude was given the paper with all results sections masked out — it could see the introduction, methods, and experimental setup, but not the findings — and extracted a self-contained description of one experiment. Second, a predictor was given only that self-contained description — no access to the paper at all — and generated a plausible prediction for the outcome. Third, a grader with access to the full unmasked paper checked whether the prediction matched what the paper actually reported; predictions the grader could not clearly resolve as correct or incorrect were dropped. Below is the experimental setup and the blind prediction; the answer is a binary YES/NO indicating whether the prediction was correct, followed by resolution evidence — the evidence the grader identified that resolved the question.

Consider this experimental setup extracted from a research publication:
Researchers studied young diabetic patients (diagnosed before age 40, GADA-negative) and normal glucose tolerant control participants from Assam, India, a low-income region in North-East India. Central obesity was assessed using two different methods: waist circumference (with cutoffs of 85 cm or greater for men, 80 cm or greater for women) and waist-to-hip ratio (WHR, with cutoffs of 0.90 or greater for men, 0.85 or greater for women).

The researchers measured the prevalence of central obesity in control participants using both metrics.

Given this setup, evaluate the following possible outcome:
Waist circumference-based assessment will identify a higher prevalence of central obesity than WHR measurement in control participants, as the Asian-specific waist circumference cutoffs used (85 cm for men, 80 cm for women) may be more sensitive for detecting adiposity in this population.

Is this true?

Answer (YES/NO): NO